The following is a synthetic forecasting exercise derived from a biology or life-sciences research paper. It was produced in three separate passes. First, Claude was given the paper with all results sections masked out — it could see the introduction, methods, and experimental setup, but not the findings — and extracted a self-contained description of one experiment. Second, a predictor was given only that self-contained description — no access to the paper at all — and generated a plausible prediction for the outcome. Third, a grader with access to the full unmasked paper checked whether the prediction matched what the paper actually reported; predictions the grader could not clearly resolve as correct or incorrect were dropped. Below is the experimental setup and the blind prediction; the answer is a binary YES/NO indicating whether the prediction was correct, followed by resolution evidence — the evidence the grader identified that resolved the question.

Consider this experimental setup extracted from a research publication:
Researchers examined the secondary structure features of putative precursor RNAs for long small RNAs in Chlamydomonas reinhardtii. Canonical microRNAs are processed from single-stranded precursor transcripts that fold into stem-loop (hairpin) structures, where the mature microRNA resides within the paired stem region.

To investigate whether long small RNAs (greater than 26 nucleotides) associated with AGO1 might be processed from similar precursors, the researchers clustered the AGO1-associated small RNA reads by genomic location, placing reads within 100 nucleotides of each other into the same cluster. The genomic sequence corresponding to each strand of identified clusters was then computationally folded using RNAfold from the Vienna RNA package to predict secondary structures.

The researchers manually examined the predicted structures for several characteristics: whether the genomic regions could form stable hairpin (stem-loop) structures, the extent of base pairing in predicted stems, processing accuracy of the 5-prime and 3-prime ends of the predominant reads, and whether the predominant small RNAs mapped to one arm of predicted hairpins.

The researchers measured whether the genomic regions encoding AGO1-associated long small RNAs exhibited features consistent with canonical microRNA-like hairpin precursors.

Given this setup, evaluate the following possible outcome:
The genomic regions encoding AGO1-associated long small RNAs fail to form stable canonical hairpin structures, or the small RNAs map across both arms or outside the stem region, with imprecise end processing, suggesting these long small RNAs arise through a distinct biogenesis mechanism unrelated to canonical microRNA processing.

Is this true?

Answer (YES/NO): NO